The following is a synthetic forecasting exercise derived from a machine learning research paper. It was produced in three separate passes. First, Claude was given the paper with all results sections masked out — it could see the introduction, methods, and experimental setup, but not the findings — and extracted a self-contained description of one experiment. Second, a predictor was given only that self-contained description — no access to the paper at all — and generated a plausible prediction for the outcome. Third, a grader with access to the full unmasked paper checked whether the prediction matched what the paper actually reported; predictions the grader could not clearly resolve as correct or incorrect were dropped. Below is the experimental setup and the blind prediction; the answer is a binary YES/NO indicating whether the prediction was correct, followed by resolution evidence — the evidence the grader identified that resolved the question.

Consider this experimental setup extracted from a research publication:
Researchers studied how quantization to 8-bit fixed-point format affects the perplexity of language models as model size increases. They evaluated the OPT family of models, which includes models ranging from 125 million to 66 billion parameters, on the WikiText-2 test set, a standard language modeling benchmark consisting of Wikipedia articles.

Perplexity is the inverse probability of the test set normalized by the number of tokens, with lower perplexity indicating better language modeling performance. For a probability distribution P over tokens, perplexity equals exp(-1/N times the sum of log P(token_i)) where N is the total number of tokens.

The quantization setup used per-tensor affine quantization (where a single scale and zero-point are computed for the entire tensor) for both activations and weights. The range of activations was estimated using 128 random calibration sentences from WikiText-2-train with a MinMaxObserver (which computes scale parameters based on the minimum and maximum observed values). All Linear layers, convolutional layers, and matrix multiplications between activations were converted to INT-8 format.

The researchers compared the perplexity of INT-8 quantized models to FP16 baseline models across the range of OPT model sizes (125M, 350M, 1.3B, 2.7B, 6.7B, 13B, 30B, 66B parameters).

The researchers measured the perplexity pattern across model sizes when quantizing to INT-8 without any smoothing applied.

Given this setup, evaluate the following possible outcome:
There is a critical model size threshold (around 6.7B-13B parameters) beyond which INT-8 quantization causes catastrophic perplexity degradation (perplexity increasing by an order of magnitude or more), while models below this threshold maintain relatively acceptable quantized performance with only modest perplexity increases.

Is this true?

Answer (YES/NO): YES